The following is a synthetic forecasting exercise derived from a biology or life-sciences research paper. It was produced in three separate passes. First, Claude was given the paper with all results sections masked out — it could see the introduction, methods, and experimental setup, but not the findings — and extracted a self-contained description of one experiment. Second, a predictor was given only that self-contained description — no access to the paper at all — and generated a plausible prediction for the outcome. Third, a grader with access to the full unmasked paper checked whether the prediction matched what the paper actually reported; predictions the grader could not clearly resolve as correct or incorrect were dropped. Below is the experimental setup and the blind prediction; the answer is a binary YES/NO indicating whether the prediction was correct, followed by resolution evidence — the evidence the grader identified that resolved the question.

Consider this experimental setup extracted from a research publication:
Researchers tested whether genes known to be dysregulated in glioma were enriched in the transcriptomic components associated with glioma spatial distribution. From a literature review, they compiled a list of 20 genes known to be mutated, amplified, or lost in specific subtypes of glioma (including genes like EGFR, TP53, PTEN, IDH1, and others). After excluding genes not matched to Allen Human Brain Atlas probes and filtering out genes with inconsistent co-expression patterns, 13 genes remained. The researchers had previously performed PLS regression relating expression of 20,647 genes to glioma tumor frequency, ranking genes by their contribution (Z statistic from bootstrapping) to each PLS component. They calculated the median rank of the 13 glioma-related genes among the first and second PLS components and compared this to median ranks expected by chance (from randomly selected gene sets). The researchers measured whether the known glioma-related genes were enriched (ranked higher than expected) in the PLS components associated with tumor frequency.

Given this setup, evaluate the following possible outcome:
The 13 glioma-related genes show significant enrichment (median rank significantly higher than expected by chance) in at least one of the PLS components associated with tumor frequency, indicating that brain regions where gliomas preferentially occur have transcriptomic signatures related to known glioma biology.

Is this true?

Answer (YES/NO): YES